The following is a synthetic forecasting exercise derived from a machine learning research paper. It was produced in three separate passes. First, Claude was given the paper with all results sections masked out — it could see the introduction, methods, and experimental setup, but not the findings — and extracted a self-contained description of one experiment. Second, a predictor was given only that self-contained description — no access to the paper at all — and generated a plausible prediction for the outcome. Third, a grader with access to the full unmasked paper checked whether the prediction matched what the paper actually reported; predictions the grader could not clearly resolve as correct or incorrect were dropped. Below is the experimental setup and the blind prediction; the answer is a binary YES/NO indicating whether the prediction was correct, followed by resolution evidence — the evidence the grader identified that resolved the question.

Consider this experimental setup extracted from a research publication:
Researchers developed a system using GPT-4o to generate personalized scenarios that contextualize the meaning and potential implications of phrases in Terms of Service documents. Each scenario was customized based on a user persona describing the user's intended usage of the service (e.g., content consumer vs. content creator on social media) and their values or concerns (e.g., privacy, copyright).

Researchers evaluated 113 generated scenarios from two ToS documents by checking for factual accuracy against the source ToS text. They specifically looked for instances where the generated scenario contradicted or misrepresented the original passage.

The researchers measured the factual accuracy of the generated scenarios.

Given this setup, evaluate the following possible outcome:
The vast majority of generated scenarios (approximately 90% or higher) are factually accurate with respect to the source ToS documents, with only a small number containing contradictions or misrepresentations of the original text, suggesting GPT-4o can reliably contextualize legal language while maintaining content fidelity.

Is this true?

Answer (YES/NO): YES